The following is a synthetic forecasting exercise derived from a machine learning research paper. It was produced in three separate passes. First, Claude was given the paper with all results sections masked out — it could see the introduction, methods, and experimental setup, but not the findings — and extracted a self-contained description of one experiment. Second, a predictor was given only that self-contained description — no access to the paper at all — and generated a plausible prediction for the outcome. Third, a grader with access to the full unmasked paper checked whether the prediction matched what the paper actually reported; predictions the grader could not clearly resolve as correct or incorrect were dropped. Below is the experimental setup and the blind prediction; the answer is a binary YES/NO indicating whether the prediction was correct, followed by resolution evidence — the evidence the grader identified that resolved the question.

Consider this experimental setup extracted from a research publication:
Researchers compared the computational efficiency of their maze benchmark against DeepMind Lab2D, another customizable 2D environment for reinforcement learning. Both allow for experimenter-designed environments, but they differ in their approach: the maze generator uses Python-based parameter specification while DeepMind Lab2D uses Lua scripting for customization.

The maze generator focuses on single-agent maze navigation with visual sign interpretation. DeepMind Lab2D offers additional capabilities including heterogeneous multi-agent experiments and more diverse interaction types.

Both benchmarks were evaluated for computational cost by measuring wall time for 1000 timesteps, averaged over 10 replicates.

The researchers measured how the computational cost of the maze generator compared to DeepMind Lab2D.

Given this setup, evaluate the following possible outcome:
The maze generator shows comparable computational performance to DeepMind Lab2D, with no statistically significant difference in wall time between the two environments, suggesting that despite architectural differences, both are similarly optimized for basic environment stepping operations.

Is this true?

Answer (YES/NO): NO